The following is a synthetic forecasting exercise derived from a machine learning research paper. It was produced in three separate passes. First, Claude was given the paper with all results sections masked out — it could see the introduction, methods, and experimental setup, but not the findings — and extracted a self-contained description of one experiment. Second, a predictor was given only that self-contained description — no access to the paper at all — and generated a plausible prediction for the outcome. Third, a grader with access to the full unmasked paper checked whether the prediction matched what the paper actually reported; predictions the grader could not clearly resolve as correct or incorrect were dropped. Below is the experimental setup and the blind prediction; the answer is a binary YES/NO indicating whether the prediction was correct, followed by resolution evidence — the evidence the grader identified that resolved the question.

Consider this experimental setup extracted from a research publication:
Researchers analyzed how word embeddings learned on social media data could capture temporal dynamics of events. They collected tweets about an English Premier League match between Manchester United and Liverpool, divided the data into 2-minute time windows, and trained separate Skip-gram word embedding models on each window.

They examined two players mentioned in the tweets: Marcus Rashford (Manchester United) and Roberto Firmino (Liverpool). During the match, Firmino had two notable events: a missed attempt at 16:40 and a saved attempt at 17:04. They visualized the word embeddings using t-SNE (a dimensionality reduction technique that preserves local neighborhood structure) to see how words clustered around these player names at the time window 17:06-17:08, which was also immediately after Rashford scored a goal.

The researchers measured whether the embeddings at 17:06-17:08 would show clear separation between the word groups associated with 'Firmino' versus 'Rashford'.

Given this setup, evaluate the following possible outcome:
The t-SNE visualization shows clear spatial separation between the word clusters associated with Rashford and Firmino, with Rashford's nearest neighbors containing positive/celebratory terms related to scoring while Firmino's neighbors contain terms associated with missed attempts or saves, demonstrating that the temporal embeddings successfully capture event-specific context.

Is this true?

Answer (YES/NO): YES